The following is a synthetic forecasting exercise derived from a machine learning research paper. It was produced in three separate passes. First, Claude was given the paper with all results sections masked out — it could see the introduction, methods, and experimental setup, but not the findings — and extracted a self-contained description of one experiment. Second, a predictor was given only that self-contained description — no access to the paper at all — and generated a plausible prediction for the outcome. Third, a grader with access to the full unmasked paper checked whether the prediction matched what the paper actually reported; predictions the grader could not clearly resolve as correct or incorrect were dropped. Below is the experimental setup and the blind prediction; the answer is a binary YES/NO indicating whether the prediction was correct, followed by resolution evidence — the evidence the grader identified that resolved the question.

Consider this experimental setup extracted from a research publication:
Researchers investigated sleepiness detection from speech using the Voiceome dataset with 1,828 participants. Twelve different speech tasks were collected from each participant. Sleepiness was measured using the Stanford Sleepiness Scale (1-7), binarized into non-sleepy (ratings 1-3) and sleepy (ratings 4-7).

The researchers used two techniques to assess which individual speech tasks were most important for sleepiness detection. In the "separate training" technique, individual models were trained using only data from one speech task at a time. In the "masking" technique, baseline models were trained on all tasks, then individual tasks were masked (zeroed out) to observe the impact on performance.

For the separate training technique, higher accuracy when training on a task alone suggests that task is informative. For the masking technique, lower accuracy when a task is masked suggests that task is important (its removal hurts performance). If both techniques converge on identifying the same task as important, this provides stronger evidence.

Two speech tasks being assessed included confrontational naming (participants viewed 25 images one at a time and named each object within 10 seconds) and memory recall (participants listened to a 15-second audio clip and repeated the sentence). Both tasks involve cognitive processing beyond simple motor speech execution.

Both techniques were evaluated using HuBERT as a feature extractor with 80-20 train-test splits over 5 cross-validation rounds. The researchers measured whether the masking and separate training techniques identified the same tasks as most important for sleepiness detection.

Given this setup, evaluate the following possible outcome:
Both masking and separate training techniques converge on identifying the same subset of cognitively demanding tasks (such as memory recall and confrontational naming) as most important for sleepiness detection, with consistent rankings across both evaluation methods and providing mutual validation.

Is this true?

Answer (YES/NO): YES